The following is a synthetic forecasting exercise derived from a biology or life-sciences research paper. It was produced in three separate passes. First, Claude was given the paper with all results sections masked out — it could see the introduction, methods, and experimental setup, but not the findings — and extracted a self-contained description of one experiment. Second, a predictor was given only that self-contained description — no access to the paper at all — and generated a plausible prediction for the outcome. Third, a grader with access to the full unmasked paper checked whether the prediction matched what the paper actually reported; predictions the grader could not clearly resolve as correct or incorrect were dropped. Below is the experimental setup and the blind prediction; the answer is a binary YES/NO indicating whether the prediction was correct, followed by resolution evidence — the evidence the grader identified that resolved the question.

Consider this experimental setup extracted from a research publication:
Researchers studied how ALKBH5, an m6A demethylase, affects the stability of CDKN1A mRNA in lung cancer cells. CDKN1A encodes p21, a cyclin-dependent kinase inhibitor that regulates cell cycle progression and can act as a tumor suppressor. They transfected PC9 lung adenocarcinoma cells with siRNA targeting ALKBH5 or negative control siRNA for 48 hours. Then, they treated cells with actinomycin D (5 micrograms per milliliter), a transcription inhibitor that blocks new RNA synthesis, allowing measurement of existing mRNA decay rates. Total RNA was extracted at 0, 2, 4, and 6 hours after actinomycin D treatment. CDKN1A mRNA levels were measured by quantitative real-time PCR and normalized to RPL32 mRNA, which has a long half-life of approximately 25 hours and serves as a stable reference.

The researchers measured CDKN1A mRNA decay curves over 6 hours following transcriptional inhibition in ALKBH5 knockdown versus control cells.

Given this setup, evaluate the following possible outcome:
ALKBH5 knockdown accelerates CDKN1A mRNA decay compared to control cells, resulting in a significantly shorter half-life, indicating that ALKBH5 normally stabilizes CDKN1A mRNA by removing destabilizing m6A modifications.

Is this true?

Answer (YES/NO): NO